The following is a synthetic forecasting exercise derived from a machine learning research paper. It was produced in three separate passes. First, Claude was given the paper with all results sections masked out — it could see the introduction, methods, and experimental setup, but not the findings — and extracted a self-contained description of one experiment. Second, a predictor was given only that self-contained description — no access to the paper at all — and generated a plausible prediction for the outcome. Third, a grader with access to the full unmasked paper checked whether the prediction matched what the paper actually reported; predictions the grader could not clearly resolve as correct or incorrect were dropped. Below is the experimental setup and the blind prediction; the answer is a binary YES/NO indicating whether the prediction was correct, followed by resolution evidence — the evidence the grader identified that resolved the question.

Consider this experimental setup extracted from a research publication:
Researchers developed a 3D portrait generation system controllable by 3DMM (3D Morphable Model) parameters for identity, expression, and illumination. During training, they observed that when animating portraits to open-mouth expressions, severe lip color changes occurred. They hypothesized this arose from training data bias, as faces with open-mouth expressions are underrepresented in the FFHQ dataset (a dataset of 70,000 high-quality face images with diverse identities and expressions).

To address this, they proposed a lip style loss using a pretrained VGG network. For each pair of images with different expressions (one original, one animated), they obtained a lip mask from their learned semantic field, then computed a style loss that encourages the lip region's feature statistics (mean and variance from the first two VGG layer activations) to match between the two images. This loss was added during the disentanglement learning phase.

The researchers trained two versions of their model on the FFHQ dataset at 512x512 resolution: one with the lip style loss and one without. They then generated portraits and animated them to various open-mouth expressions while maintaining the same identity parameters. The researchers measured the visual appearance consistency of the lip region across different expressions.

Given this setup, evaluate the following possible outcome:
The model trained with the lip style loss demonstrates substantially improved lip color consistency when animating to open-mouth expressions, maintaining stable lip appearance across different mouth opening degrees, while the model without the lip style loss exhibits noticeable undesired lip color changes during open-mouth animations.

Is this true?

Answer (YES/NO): YES